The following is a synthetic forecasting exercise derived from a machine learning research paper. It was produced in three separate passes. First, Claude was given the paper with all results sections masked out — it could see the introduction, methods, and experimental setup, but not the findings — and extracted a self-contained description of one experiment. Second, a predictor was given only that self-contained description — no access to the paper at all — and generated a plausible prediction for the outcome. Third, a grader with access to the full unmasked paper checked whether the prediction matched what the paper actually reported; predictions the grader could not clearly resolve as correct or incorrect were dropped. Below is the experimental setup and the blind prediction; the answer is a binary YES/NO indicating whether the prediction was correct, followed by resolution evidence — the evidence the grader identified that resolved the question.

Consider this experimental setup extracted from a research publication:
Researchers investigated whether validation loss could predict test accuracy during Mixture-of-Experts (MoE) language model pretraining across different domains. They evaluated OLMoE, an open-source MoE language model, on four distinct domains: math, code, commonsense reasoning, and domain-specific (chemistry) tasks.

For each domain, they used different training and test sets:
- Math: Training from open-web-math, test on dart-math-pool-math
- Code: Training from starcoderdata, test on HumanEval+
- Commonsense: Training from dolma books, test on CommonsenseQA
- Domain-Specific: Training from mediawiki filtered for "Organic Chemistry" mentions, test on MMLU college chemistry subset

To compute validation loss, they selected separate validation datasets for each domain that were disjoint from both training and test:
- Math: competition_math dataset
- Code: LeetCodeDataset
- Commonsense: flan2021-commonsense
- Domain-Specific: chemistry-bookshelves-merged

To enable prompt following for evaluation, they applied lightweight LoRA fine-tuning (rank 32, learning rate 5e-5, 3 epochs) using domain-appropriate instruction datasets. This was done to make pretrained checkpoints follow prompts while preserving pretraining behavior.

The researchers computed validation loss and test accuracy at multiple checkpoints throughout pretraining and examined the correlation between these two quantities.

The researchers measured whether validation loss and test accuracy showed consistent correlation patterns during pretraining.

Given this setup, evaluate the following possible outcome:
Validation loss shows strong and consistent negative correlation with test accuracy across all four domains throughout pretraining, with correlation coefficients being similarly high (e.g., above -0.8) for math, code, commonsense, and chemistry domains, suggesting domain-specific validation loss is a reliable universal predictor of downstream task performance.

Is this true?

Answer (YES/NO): NO